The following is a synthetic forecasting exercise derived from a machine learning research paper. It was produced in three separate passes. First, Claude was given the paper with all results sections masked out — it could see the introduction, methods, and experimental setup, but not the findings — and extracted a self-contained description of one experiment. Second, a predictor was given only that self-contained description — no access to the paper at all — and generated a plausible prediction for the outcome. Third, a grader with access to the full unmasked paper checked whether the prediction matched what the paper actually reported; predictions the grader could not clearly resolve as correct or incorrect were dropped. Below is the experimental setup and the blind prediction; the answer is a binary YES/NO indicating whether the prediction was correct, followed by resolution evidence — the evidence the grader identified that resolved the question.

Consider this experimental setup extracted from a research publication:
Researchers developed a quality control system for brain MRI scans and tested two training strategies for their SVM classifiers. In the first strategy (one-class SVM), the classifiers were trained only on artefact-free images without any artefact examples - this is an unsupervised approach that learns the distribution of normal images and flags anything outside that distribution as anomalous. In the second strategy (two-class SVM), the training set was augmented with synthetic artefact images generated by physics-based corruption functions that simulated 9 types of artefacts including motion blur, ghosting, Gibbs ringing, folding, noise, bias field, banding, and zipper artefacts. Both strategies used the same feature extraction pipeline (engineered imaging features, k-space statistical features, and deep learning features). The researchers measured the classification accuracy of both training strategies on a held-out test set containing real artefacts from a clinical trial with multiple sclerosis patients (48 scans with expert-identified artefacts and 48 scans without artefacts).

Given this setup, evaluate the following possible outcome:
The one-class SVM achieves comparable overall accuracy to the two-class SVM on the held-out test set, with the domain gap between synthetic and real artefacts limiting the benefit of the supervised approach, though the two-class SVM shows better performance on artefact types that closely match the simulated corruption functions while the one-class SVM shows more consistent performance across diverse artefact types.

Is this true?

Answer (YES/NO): NO